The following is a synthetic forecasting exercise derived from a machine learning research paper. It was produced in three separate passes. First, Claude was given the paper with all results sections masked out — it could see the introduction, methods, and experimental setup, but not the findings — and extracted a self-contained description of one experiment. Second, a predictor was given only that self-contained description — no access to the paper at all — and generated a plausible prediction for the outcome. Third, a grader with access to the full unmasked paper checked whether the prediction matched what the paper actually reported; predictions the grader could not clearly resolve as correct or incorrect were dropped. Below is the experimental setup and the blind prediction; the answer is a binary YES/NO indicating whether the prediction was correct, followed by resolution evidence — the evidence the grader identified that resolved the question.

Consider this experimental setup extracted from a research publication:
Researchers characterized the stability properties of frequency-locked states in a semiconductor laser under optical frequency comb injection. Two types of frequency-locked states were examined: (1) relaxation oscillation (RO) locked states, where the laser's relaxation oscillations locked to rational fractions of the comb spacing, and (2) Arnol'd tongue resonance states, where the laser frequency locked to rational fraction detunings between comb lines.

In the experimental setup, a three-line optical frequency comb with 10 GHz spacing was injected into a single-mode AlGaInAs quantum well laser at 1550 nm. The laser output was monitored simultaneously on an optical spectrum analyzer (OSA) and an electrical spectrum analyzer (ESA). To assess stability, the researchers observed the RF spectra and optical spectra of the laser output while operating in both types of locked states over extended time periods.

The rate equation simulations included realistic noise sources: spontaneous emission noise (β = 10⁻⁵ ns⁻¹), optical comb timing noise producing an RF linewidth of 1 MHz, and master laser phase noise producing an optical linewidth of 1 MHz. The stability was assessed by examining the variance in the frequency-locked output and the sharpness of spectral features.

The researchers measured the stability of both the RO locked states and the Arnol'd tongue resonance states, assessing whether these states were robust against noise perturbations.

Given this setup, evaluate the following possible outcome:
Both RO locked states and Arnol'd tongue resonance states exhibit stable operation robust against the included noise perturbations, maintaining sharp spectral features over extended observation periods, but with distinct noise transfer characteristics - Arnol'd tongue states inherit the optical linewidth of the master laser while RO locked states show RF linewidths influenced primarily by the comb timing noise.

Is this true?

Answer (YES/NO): NO